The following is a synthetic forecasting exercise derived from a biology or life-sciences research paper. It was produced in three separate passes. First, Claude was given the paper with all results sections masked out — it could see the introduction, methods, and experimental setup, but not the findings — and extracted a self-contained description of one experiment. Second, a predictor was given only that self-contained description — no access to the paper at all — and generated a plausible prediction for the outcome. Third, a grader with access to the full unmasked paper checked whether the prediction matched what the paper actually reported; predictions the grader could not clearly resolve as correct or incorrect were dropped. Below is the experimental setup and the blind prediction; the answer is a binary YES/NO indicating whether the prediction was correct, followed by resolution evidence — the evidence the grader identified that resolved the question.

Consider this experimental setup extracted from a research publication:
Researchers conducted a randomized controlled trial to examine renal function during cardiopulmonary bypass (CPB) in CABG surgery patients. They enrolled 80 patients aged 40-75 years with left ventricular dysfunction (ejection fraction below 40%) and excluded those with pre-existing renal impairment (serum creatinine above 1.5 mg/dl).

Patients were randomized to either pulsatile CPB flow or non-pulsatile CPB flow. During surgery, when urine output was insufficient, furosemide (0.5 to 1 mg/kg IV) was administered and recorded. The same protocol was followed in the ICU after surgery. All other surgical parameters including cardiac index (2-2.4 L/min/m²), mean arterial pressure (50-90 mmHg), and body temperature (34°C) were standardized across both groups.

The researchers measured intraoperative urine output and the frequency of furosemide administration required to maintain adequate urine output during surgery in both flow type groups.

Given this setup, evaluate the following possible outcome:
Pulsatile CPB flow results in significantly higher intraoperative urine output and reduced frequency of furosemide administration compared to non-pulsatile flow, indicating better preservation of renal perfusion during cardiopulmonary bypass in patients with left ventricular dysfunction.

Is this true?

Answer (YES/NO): NO